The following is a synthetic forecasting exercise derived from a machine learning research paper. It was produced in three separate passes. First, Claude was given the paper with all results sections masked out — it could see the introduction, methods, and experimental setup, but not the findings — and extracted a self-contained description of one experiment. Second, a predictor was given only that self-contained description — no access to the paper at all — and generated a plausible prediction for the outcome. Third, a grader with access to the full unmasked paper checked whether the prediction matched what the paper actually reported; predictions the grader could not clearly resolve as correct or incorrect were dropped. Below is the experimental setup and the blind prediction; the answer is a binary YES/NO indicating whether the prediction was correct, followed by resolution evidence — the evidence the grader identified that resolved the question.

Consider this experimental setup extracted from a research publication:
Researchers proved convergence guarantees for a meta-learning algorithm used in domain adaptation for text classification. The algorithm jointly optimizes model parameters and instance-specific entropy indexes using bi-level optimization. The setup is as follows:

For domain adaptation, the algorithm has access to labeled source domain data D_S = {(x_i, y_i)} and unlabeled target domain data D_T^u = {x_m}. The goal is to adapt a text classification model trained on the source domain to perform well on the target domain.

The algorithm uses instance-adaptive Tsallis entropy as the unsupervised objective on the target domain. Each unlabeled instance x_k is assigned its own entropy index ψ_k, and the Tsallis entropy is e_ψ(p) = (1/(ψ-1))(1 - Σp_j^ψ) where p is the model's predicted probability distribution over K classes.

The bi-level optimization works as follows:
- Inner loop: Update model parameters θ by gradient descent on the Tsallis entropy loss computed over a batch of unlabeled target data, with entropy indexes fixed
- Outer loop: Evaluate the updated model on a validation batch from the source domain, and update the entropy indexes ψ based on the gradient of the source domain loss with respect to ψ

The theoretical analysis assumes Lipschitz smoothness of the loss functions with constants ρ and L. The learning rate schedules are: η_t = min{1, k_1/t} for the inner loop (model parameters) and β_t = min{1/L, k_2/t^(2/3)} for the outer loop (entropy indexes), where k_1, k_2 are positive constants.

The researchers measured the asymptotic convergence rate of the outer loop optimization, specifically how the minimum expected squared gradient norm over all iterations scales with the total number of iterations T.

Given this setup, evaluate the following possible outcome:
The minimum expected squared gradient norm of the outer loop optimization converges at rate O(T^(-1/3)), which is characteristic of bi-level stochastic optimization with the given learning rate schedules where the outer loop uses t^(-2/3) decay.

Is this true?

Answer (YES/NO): YES